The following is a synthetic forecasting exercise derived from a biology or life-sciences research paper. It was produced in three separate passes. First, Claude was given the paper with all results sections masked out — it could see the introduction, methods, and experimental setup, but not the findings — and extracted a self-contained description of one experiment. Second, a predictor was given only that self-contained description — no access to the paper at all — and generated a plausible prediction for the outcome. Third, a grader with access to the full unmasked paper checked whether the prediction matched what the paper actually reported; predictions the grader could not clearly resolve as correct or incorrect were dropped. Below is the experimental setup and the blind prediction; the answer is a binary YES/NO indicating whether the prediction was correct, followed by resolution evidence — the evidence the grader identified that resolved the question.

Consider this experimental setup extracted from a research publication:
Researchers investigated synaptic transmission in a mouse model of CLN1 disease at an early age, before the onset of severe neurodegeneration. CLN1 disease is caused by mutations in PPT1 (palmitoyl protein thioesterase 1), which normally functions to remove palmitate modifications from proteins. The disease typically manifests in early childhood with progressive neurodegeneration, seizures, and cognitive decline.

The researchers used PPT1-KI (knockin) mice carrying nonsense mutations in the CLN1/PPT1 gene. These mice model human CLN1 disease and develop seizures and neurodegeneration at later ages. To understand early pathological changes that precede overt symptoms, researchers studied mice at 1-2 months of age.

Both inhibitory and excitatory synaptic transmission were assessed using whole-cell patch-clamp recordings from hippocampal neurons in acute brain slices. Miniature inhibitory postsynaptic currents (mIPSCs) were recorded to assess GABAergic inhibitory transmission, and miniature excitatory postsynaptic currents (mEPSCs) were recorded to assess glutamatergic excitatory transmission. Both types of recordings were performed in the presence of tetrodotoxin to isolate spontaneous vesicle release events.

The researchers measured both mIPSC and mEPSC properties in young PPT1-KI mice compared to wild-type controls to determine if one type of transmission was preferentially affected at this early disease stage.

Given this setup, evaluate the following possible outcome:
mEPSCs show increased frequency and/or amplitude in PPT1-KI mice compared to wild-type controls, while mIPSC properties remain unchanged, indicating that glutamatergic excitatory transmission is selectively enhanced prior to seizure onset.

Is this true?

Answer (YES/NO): NO